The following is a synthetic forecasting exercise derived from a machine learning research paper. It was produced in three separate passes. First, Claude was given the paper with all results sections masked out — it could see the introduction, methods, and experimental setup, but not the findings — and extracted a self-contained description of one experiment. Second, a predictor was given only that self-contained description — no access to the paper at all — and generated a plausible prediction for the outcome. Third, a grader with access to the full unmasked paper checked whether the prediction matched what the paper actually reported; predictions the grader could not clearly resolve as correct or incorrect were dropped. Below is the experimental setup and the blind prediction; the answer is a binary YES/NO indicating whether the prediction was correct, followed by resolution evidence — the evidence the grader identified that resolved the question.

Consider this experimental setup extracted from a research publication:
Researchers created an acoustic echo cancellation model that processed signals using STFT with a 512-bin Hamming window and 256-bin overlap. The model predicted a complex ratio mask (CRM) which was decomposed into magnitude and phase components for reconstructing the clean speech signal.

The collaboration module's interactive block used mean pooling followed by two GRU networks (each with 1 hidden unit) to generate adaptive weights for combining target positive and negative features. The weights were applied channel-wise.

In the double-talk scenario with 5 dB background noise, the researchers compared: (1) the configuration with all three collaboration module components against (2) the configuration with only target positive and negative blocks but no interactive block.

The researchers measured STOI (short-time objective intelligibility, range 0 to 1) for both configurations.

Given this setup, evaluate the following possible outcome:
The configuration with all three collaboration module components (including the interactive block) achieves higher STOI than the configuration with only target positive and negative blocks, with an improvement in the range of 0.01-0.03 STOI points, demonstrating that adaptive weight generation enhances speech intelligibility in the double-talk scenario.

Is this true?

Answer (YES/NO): YES